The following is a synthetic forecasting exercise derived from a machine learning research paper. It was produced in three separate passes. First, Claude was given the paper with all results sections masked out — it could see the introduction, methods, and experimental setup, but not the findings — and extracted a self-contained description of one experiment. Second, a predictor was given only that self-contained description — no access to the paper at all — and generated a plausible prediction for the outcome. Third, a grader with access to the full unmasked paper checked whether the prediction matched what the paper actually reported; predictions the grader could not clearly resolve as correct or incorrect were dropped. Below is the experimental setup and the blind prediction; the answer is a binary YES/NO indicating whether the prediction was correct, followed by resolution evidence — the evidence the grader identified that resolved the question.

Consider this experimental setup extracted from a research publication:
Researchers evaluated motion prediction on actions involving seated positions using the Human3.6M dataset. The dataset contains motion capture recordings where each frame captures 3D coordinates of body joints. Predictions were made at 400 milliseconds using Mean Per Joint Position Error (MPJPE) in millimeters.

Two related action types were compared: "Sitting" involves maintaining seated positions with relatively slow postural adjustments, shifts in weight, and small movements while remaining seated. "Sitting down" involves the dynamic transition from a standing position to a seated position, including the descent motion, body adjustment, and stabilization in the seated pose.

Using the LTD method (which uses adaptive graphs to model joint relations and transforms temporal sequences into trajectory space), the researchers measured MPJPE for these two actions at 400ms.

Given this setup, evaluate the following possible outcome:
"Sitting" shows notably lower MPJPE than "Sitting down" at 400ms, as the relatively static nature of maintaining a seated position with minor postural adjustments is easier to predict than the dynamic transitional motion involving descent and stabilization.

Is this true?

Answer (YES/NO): YES